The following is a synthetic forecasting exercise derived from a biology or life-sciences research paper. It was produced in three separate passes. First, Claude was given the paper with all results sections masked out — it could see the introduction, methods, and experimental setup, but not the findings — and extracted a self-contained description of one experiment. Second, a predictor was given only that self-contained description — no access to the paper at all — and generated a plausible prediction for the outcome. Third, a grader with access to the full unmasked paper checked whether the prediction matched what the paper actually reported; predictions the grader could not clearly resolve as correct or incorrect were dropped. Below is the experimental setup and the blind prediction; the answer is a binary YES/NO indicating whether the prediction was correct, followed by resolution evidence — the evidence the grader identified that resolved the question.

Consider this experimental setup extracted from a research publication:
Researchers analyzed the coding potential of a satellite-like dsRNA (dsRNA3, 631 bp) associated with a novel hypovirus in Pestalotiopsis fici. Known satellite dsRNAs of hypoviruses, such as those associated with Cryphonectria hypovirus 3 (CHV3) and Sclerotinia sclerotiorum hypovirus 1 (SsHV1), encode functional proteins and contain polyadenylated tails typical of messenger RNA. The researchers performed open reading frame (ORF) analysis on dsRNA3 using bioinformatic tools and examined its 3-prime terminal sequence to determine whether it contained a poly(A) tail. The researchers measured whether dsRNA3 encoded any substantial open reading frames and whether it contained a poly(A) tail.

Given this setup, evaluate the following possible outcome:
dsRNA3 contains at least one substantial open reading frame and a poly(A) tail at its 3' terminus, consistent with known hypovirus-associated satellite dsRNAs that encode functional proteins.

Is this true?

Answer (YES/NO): NO